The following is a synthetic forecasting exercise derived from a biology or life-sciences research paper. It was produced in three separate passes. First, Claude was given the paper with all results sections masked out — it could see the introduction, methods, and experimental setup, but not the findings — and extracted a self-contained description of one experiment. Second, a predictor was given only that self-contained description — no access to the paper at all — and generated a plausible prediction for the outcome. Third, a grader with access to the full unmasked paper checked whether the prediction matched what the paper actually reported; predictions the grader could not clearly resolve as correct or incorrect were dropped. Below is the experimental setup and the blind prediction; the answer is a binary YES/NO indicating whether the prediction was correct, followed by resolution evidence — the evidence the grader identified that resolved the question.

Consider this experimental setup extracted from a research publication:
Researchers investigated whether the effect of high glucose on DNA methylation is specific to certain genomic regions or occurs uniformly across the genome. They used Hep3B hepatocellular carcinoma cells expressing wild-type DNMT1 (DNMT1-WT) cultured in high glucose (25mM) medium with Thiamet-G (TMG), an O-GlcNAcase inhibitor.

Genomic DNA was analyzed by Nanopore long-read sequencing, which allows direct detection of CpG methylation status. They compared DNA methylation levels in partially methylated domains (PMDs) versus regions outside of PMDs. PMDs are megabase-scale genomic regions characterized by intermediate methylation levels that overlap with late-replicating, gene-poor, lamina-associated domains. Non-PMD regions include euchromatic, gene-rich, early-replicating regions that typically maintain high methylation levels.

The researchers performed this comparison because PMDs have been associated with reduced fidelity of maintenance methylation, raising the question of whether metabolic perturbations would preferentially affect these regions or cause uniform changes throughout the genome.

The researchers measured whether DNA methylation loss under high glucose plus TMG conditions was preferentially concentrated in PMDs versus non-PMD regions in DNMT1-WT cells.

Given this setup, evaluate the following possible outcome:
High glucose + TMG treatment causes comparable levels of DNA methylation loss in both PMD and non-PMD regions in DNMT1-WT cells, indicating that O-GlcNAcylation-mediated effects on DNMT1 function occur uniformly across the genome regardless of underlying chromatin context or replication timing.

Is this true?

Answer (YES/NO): NO